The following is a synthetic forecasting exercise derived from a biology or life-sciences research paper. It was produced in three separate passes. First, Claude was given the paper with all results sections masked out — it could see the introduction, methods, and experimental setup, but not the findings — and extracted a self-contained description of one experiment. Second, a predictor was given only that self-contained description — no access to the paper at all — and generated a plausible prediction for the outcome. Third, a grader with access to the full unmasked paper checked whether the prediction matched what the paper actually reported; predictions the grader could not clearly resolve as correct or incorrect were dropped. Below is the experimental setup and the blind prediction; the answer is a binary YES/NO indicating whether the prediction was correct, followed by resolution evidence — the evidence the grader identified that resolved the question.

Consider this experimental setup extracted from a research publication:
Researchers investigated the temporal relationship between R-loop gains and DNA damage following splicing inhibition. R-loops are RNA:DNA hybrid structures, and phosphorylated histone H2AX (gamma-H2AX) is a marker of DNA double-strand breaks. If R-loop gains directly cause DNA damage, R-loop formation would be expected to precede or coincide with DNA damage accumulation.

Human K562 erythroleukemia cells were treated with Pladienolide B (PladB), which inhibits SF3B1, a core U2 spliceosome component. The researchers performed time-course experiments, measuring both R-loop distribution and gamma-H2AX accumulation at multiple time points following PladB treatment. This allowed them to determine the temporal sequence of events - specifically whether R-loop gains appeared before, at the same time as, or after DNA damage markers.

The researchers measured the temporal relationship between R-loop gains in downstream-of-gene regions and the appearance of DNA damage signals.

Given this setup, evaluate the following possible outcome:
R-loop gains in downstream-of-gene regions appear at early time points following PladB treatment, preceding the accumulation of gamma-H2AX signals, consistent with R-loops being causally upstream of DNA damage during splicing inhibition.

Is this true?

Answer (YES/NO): NO